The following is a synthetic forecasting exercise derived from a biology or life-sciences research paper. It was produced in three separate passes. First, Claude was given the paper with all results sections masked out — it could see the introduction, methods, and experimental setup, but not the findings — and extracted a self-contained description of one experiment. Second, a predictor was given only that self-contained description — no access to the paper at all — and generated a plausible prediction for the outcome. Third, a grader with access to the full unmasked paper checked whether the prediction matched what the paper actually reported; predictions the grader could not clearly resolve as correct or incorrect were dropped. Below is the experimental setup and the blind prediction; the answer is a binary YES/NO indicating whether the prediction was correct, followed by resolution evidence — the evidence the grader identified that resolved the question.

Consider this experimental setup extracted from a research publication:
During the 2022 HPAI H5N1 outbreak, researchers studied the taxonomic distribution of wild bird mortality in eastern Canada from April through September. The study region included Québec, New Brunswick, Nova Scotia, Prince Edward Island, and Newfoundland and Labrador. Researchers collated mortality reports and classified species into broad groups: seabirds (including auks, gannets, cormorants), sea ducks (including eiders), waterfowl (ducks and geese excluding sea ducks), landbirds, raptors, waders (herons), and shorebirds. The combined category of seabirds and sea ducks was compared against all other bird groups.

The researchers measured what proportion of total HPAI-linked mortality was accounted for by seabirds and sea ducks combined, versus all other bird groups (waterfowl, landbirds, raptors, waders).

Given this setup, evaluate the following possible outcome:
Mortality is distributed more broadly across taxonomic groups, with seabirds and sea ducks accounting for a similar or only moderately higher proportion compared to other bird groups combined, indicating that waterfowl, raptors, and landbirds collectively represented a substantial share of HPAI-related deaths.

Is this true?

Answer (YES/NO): NO